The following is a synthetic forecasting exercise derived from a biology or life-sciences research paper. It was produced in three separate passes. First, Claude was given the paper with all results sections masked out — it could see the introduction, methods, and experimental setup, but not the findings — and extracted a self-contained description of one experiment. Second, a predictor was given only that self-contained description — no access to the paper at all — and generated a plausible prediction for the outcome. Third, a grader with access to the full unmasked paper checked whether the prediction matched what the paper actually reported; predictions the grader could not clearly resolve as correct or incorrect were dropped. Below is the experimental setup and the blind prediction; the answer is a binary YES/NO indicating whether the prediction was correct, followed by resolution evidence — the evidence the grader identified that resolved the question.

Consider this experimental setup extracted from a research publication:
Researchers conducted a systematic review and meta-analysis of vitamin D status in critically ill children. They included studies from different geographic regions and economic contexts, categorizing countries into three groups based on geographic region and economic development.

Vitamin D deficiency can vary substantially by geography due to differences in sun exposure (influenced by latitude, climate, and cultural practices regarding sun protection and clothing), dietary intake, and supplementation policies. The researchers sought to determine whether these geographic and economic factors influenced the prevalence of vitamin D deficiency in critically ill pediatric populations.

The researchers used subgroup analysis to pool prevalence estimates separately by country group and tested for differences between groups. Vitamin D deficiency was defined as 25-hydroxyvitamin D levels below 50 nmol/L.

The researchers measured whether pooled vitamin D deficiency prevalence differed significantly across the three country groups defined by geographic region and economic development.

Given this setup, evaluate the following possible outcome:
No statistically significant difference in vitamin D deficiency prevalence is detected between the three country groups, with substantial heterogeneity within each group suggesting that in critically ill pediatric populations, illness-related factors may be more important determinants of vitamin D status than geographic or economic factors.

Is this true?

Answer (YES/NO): NO